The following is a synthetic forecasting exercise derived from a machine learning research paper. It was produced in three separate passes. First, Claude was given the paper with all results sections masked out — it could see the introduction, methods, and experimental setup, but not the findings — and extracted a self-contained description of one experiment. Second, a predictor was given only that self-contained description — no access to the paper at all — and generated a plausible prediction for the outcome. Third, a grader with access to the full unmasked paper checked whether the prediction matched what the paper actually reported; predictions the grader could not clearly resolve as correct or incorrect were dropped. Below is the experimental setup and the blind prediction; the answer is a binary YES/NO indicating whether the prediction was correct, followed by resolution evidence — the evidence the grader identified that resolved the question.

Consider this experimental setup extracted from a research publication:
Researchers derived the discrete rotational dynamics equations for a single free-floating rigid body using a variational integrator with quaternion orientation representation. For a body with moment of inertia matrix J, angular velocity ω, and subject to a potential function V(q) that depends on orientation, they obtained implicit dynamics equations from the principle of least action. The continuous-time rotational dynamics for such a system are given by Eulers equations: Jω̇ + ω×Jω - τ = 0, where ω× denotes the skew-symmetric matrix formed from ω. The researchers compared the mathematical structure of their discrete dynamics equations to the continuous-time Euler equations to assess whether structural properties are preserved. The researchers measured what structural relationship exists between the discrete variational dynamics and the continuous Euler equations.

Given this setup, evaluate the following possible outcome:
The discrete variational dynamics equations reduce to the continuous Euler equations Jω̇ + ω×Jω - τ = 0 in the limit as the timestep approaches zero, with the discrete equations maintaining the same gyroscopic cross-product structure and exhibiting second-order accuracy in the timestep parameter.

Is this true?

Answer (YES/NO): NO